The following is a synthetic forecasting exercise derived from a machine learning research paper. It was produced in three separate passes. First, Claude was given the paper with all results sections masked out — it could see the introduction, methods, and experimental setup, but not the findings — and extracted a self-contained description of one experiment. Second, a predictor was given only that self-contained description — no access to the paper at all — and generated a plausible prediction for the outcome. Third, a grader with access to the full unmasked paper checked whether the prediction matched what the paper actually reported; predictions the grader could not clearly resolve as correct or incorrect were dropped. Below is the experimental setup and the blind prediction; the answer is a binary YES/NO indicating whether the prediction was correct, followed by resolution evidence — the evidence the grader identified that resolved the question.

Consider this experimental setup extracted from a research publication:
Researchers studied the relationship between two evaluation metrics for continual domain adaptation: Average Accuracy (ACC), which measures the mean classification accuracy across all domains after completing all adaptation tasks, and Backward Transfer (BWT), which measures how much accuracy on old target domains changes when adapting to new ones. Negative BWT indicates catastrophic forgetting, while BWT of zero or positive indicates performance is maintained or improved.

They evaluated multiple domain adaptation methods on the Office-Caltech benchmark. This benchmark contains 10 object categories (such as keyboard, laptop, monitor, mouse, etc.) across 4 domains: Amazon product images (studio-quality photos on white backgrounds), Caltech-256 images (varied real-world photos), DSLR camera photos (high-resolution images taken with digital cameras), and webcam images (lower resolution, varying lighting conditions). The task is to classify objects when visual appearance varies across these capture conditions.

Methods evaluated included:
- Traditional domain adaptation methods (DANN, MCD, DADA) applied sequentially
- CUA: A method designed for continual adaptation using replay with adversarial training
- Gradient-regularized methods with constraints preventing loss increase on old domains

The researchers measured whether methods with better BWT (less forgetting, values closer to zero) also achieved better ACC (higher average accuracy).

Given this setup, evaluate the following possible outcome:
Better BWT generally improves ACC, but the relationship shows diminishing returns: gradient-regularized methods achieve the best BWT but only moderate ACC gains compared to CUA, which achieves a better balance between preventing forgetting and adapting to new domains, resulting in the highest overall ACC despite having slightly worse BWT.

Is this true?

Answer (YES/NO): NO